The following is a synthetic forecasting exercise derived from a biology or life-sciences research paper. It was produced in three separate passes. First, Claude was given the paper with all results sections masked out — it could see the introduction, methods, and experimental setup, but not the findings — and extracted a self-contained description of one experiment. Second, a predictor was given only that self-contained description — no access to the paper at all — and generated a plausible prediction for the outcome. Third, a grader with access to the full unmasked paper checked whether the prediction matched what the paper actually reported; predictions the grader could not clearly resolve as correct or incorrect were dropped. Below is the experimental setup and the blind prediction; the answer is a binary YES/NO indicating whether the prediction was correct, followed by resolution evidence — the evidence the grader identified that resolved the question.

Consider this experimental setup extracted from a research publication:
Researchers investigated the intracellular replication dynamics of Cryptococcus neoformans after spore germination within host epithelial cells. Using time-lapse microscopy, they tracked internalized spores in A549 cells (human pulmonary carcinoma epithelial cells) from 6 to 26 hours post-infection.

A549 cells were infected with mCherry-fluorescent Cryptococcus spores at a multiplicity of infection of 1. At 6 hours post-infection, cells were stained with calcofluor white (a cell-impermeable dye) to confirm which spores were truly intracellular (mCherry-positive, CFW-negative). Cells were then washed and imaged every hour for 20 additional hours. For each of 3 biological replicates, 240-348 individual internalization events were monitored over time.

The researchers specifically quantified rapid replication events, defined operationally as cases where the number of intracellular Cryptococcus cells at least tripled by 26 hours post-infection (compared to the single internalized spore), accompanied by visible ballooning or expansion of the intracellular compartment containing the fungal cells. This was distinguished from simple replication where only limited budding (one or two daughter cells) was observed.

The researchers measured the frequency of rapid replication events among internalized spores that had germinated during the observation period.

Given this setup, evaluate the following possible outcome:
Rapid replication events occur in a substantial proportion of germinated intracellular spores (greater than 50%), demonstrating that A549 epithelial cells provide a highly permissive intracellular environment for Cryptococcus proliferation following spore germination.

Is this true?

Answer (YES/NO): NO